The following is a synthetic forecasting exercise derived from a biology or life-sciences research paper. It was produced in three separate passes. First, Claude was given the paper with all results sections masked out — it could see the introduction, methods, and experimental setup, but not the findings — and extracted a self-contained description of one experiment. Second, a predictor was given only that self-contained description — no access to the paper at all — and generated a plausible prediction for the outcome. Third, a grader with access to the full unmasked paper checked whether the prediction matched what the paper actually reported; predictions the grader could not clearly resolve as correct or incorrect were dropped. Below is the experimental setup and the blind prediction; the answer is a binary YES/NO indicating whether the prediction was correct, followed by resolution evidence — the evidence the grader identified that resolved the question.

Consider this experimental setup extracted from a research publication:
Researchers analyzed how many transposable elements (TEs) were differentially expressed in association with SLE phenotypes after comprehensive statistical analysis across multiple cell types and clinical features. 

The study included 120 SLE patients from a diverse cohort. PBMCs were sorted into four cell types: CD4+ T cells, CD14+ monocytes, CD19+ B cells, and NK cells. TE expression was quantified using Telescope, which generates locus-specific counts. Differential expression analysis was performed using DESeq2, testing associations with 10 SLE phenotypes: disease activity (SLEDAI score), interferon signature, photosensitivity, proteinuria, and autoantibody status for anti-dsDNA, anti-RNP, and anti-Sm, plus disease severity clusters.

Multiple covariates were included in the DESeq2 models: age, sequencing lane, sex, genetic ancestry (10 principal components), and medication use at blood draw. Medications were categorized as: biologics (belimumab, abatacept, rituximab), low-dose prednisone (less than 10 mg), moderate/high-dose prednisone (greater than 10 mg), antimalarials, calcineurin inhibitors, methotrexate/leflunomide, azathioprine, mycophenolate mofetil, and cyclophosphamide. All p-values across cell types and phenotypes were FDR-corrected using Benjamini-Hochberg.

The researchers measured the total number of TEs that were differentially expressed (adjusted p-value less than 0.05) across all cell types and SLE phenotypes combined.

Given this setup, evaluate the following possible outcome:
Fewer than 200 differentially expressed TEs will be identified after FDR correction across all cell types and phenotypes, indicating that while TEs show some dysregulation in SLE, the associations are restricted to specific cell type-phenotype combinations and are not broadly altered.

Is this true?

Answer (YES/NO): NO